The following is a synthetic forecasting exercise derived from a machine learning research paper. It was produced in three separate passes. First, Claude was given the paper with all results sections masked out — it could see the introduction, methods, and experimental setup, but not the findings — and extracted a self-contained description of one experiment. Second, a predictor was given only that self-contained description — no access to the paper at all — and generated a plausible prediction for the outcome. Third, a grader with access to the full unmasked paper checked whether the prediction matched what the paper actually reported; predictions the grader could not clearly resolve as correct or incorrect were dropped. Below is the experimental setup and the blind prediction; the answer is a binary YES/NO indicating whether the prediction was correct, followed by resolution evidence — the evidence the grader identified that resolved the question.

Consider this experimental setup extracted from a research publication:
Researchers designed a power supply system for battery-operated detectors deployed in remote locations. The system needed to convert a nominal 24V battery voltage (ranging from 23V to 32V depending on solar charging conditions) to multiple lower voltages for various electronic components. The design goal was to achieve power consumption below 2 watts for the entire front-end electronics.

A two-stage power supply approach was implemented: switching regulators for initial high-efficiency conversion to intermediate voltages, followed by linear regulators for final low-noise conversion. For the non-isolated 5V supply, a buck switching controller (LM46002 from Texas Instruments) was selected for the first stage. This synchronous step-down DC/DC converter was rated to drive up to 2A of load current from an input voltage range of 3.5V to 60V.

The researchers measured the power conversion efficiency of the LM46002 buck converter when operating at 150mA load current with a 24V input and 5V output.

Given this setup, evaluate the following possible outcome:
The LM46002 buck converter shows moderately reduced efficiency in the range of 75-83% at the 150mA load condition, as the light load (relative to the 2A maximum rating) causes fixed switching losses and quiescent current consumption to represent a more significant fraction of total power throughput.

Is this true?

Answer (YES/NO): NO